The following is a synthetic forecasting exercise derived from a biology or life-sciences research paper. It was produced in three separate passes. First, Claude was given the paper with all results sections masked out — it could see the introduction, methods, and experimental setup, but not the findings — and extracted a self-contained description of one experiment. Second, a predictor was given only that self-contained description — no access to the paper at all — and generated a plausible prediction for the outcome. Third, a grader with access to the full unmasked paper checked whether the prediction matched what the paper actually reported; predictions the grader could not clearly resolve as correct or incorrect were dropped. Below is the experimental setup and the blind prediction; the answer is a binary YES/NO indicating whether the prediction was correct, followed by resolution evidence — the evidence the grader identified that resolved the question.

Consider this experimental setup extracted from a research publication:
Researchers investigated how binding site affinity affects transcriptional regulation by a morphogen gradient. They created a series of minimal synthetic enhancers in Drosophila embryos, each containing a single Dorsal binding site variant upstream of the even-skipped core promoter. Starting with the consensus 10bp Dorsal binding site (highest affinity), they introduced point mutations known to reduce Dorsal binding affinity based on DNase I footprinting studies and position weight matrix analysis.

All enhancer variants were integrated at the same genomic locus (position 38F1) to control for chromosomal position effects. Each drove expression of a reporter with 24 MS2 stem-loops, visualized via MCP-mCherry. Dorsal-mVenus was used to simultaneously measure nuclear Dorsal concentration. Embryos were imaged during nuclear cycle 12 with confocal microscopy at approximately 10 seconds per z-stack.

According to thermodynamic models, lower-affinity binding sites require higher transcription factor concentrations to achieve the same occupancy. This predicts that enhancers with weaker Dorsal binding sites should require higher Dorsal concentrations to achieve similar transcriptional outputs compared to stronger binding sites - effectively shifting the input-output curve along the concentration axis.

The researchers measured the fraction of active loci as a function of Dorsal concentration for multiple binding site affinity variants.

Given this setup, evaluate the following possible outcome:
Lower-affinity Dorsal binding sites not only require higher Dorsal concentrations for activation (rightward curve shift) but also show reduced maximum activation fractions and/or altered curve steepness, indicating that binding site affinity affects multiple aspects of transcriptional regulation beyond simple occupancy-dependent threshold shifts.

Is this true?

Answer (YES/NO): YES